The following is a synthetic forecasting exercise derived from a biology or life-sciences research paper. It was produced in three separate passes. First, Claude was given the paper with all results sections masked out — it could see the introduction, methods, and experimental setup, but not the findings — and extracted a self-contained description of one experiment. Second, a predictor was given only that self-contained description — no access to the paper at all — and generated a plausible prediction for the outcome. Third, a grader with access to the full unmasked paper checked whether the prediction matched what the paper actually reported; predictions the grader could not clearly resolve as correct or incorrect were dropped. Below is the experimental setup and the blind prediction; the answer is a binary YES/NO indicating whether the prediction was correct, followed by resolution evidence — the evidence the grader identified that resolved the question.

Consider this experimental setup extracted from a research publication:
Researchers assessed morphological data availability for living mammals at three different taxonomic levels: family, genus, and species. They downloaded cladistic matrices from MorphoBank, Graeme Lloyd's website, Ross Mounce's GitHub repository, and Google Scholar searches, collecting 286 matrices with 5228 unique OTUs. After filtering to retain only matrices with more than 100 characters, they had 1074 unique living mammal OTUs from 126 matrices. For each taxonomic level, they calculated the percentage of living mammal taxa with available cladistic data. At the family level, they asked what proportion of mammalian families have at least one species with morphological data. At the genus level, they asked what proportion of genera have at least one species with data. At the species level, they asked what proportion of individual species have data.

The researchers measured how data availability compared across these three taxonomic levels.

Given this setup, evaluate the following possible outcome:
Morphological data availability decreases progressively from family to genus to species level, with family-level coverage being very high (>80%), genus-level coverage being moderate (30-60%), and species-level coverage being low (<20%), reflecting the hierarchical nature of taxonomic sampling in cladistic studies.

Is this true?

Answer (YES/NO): NO